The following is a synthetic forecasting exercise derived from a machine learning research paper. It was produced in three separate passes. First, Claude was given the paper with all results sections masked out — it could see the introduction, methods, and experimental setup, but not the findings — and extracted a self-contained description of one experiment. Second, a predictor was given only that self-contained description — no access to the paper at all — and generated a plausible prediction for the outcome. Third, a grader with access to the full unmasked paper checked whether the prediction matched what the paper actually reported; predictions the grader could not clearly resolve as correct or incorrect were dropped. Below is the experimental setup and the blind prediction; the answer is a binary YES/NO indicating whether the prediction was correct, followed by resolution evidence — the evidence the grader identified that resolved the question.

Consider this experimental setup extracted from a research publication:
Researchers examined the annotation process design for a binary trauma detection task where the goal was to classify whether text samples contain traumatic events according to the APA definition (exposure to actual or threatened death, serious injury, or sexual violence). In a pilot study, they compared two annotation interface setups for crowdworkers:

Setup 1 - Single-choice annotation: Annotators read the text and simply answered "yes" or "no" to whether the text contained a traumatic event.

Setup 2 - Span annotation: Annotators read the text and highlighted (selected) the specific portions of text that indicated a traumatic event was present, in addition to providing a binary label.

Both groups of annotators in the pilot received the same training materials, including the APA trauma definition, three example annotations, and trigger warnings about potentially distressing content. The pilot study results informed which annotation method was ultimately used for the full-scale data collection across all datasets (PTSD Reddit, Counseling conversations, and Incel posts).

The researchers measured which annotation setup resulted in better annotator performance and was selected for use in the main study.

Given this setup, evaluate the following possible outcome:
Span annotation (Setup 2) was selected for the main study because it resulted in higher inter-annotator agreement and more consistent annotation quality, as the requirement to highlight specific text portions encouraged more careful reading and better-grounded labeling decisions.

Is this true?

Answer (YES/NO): NO